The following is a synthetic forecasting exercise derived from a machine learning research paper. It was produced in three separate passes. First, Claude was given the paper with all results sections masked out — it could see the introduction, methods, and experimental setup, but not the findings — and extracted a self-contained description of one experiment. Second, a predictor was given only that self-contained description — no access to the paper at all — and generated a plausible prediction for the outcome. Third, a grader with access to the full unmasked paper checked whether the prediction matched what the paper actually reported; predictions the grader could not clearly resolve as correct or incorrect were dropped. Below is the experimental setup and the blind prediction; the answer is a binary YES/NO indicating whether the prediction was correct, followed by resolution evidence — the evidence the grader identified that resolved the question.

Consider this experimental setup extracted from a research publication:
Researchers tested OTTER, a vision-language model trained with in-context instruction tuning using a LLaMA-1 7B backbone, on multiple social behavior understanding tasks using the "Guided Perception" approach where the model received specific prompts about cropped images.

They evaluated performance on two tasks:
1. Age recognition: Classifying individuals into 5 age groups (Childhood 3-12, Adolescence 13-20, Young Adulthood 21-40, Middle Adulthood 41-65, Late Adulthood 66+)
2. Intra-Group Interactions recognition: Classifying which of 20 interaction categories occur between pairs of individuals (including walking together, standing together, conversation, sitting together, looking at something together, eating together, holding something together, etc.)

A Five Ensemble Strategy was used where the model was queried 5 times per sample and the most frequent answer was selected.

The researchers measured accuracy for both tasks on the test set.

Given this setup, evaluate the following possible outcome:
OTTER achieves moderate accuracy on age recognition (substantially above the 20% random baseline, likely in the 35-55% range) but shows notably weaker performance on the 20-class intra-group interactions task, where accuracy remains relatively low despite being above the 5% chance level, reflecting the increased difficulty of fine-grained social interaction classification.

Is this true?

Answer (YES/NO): NO